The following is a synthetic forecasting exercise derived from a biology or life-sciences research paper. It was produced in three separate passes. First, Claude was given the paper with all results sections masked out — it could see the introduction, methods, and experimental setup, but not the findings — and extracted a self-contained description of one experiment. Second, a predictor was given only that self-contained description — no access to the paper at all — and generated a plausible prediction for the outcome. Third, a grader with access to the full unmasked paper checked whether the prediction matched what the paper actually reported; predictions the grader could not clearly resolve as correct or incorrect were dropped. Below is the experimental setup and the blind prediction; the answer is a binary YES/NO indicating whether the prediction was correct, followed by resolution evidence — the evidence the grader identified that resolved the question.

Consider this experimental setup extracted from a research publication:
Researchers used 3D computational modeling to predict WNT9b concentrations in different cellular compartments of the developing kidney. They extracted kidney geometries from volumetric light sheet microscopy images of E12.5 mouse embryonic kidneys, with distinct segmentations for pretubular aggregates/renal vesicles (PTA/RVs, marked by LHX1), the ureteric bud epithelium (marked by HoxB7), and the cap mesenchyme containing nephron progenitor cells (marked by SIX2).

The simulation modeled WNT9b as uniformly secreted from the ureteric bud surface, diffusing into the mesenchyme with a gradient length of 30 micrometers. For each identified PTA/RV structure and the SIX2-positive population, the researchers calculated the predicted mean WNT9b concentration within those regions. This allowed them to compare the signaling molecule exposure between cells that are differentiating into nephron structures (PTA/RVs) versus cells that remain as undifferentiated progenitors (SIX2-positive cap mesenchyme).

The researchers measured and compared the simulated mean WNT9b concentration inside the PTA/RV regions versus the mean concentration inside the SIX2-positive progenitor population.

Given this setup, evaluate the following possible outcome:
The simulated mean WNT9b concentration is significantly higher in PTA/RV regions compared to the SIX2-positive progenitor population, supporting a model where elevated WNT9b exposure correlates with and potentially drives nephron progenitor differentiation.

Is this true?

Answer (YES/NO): YES